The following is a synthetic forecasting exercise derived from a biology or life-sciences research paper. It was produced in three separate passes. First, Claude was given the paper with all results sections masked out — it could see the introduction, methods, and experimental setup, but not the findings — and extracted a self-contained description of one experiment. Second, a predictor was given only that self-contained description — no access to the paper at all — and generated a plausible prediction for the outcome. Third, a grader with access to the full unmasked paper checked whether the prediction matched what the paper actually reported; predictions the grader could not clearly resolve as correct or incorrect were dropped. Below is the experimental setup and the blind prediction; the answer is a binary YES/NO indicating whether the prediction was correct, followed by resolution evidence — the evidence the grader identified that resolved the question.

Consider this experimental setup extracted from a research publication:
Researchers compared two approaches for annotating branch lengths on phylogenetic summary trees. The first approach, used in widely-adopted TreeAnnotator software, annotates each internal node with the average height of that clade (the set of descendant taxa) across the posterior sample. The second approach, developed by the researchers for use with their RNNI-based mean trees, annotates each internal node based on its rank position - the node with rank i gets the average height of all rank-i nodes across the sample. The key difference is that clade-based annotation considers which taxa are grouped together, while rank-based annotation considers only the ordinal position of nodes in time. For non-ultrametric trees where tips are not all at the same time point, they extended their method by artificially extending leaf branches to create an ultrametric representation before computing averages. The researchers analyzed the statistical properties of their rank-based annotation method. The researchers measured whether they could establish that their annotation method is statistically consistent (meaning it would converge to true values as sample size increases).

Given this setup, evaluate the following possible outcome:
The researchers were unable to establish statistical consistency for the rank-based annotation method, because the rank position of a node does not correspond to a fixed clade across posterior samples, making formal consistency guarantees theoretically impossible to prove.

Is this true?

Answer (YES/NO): YES